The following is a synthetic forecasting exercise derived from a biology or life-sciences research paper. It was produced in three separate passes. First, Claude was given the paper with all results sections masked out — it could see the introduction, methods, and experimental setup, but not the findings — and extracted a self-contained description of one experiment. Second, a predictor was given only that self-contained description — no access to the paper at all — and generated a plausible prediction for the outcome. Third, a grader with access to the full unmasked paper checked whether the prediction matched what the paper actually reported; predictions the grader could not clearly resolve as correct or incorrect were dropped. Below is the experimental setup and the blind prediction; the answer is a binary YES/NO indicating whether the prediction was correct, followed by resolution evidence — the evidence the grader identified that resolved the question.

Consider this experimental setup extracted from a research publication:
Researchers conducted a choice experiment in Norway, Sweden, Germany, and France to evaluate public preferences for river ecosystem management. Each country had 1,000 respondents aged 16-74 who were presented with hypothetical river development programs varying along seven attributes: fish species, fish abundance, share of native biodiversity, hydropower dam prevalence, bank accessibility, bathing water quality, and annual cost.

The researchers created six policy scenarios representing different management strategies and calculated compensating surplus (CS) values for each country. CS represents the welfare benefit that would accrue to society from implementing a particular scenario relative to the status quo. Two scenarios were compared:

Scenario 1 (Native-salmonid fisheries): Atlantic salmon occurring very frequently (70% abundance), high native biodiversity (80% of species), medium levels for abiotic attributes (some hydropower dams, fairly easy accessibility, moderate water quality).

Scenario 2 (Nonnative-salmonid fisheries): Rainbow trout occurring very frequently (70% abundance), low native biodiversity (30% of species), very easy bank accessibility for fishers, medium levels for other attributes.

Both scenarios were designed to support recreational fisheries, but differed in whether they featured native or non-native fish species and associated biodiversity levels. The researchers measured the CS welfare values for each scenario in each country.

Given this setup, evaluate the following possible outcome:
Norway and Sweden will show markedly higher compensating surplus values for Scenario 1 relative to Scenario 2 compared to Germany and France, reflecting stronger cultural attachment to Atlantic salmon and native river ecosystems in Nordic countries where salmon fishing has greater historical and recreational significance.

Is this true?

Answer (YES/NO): NO